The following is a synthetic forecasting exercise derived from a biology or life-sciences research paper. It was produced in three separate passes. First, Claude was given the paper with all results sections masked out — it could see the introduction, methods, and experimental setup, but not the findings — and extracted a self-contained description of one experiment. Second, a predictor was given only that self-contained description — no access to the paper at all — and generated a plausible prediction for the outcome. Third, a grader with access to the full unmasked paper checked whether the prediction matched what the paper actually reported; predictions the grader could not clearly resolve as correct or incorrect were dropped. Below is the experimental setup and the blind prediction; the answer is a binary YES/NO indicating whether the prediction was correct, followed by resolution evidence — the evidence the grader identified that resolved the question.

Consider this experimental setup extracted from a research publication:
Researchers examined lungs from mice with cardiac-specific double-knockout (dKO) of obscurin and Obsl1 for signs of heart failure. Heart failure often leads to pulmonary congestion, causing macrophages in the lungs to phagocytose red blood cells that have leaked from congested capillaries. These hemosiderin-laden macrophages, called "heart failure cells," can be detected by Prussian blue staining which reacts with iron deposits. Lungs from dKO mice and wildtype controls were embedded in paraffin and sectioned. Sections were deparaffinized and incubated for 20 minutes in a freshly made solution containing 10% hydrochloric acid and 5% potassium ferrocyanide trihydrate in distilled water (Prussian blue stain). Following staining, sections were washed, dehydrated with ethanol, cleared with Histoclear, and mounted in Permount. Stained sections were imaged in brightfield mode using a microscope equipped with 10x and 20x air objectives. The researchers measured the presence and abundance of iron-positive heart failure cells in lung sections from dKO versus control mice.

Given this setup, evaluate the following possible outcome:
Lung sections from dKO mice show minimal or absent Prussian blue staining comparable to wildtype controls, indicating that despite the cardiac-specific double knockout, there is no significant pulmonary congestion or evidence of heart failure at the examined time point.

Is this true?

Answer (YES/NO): NO